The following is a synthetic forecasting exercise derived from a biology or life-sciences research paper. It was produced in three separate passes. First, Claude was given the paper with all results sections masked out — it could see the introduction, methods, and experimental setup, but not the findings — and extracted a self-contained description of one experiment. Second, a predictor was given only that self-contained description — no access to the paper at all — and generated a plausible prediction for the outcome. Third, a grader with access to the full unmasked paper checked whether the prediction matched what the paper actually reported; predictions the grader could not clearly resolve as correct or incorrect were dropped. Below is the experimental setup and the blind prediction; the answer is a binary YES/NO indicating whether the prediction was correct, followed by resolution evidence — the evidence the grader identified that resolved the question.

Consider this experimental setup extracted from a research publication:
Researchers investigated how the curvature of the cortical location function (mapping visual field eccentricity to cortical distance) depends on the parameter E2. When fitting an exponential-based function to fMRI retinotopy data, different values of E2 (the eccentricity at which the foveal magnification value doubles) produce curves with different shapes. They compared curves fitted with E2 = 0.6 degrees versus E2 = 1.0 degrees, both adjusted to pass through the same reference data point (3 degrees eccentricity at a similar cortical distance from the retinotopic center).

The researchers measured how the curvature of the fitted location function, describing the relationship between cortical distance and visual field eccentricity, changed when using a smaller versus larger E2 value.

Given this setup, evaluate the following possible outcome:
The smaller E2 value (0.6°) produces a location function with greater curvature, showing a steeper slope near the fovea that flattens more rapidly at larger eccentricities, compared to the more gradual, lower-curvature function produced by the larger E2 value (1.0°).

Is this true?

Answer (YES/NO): NO